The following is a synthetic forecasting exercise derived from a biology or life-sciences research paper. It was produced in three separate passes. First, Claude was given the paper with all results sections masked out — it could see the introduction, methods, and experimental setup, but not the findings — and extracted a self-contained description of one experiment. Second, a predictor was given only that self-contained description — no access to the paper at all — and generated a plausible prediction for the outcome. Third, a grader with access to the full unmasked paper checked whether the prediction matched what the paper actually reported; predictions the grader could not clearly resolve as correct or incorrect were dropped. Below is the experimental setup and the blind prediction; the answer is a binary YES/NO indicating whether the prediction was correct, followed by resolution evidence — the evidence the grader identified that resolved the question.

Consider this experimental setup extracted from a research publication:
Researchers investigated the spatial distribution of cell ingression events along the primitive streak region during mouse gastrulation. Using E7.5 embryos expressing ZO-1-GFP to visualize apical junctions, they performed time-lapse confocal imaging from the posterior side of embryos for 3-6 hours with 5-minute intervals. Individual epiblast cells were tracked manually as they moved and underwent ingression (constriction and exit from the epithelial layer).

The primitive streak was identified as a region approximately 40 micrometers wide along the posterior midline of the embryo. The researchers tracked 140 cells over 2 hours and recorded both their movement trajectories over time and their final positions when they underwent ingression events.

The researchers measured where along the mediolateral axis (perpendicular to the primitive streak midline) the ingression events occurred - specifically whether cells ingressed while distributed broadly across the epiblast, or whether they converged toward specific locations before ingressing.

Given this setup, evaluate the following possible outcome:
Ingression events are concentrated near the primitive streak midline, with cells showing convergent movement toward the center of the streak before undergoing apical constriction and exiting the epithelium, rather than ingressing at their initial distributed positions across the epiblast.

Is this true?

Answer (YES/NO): YES